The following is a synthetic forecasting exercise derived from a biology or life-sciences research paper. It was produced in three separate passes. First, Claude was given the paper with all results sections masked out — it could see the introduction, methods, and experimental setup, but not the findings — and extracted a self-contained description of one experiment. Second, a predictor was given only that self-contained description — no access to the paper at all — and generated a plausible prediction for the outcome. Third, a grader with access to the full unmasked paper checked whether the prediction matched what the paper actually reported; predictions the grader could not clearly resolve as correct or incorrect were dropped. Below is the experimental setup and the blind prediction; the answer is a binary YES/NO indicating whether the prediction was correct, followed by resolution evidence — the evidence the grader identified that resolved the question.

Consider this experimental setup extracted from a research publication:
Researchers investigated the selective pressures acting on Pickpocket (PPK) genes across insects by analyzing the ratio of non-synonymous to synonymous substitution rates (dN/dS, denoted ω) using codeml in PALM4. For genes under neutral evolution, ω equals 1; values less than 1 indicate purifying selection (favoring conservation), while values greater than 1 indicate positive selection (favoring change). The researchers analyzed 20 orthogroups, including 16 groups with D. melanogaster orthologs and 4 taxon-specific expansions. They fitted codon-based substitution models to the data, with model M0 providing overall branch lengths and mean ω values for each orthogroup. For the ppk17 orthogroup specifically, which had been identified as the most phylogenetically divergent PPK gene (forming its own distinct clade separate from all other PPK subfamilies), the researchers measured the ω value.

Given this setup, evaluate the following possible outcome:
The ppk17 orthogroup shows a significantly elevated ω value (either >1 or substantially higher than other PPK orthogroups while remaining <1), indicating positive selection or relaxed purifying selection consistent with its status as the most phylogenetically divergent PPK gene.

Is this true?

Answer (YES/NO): NO